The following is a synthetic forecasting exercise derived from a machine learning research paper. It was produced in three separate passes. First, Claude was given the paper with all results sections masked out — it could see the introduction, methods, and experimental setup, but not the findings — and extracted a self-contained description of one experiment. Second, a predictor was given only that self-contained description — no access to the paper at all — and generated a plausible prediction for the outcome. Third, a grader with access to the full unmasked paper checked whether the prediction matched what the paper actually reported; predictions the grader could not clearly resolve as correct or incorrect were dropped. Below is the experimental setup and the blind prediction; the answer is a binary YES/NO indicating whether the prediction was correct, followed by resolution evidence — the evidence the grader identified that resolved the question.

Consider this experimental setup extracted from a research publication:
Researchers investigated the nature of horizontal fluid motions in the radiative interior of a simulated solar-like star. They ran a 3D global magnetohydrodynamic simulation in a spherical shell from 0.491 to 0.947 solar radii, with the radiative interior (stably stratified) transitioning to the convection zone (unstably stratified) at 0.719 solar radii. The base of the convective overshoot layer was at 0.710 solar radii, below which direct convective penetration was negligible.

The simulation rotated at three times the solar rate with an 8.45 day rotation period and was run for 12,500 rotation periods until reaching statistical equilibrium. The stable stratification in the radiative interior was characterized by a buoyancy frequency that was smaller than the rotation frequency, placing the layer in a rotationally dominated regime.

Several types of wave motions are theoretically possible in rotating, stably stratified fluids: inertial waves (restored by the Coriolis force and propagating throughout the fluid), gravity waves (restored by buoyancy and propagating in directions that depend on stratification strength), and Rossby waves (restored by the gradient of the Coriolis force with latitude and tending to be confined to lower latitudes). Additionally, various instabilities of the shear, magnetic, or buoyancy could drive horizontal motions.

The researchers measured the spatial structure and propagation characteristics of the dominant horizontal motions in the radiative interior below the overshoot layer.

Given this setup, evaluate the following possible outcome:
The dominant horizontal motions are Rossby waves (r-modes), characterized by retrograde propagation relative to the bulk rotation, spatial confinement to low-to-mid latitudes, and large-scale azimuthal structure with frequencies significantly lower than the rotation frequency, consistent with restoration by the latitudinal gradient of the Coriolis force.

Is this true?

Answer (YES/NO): YES